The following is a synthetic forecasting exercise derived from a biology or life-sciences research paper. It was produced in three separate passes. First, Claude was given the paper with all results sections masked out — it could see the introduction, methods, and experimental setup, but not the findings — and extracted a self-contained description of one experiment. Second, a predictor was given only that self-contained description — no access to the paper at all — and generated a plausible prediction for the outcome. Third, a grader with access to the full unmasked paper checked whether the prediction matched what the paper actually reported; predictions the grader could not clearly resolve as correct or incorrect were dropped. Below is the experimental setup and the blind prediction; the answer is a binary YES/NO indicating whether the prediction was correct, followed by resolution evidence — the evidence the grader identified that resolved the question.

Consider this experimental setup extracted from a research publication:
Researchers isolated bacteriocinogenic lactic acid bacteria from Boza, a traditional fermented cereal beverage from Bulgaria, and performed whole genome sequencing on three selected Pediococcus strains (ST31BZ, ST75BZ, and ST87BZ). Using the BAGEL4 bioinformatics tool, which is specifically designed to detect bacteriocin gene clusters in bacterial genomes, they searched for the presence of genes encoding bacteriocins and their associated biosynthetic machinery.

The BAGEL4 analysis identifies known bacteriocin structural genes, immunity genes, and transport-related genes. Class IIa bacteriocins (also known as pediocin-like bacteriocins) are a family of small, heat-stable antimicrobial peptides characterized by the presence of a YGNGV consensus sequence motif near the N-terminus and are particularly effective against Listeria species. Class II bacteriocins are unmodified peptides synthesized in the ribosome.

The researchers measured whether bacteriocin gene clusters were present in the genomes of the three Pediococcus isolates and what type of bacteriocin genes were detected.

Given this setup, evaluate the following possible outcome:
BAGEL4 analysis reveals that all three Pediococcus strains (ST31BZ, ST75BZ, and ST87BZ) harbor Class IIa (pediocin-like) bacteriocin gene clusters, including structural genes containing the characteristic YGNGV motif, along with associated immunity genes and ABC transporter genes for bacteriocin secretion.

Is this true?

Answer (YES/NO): NO